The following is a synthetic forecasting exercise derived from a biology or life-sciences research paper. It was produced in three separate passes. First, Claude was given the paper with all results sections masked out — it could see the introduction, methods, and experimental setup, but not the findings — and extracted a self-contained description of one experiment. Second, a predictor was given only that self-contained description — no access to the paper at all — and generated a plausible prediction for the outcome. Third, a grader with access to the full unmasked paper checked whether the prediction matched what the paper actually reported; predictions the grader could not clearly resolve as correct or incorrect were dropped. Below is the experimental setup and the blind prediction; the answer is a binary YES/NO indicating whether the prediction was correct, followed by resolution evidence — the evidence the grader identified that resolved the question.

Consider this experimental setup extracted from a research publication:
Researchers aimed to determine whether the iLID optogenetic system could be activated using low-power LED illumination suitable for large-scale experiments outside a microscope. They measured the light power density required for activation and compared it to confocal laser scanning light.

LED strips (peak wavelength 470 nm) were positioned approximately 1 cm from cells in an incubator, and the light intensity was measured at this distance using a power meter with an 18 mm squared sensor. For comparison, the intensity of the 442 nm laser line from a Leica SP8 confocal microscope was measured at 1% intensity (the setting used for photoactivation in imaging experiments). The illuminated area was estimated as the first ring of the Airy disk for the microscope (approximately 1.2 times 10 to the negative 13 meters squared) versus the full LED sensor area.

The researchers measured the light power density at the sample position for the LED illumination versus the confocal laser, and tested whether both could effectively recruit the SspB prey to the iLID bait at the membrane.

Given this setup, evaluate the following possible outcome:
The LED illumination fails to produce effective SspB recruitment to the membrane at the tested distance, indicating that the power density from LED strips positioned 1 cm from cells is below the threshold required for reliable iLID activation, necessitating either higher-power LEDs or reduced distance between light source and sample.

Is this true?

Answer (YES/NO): NO